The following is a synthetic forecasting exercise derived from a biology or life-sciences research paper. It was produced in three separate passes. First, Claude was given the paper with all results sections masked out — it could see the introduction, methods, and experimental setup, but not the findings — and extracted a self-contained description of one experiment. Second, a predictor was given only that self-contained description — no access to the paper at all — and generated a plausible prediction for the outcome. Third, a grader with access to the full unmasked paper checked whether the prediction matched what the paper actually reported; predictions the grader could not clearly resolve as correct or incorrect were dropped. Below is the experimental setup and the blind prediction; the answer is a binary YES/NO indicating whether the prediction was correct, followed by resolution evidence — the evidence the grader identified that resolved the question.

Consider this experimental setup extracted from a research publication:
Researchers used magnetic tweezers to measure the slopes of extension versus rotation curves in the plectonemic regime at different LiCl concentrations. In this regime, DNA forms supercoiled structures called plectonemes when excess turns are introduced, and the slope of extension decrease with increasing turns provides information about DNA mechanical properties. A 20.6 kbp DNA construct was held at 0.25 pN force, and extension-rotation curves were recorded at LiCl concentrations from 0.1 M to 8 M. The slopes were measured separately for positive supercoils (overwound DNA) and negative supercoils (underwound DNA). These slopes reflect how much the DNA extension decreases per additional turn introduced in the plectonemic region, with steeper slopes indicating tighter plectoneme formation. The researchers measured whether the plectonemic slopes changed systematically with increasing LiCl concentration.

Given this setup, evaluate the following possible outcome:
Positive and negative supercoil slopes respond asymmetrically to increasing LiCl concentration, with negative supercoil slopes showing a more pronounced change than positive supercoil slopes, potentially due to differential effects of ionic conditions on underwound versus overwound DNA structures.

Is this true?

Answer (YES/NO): NO